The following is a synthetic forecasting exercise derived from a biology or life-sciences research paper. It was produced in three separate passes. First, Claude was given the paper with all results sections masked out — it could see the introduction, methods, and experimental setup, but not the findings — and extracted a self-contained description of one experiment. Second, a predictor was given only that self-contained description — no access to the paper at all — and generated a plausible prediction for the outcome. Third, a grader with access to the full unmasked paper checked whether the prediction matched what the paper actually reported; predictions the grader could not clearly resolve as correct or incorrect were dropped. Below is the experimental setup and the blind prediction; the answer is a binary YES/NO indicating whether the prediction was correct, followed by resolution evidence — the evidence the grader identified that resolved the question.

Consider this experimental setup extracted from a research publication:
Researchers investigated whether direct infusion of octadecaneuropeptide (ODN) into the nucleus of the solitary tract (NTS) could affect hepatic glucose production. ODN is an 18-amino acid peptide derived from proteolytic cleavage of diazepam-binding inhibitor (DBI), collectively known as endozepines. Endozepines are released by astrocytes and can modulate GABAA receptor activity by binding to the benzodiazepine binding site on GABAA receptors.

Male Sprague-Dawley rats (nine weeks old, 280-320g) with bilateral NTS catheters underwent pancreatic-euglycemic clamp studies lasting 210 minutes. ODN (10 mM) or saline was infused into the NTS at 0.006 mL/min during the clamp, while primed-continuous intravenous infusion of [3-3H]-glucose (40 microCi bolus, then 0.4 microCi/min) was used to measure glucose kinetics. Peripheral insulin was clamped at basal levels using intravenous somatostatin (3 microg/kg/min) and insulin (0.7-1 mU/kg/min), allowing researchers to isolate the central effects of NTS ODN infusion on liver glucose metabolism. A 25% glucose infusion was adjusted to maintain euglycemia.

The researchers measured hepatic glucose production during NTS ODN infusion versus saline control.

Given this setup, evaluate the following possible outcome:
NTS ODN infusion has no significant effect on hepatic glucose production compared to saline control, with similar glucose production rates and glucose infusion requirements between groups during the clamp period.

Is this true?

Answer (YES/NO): NO